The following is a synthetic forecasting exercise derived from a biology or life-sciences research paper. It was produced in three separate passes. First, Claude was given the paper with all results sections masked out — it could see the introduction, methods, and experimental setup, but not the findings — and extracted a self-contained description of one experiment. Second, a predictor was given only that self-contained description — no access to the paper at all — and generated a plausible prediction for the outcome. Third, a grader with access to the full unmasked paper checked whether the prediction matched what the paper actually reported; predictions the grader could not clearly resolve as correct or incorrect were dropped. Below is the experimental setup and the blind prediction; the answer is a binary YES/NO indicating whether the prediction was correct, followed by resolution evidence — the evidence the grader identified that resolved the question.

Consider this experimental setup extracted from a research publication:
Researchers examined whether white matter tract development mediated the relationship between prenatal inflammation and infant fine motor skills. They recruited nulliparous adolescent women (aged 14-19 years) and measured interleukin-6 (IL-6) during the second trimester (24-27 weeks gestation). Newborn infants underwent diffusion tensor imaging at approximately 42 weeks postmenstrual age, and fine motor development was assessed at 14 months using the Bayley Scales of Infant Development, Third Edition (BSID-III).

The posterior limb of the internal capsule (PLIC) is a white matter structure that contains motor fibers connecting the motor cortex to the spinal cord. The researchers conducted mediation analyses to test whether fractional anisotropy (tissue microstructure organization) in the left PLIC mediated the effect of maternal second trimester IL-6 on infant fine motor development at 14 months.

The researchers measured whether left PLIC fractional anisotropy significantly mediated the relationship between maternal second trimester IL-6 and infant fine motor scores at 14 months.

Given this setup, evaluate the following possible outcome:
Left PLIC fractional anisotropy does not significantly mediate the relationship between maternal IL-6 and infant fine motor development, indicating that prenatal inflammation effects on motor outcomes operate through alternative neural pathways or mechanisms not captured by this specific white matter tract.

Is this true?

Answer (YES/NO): NO